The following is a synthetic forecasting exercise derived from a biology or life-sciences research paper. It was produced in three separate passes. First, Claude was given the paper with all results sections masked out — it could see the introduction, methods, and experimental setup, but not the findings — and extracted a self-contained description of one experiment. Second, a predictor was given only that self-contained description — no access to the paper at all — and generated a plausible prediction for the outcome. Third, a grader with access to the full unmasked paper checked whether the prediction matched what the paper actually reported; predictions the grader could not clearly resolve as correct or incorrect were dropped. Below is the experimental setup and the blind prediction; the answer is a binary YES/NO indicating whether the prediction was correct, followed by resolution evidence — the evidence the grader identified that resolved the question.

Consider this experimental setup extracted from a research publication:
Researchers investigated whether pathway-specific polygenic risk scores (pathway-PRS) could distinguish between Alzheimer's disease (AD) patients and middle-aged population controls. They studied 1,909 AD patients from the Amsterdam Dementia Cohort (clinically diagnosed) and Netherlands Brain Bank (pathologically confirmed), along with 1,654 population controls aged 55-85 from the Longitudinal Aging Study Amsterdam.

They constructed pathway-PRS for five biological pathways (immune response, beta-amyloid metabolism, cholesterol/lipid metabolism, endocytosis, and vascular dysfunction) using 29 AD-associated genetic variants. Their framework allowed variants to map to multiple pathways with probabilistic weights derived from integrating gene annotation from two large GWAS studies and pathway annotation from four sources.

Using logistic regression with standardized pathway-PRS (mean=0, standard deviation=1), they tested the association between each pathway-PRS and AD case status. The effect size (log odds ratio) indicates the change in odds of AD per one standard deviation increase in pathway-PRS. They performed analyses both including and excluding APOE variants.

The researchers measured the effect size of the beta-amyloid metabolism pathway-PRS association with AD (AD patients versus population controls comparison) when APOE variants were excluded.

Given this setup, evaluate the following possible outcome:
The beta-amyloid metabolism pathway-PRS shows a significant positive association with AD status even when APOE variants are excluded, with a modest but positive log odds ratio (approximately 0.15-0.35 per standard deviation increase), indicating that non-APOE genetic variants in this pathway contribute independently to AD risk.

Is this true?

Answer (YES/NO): YES